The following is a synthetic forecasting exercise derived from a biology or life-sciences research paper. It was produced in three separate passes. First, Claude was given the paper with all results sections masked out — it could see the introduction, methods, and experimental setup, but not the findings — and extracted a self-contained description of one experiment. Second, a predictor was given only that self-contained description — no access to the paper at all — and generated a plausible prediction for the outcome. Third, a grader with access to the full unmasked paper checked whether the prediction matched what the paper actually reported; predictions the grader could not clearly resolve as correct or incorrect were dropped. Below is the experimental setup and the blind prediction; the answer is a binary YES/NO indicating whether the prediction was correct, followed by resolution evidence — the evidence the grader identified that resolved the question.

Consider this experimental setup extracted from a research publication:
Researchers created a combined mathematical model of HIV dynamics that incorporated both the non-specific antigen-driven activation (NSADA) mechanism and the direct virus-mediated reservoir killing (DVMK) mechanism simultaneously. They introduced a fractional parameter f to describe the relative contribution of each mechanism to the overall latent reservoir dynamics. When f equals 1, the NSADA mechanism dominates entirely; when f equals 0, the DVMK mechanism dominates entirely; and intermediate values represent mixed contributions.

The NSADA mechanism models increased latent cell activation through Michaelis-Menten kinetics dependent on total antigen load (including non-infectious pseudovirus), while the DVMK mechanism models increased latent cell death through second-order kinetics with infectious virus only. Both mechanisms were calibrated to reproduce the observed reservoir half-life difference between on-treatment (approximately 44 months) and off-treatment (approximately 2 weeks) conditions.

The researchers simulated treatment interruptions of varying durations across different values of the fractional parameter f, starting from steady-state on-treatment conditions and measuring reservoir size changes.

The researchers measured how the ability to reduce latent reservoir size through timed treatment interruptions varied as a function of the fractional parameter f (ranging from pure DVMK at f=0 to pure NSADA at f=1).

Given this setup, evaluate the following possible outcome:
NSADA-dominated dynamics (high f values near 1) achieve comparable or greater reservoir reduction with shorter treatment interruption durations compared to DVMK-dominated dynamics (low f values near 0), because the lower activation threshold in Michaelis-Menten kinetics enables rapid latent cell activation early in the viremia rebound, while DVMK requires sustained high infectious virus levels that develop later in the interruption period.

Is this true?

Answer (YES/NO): YES